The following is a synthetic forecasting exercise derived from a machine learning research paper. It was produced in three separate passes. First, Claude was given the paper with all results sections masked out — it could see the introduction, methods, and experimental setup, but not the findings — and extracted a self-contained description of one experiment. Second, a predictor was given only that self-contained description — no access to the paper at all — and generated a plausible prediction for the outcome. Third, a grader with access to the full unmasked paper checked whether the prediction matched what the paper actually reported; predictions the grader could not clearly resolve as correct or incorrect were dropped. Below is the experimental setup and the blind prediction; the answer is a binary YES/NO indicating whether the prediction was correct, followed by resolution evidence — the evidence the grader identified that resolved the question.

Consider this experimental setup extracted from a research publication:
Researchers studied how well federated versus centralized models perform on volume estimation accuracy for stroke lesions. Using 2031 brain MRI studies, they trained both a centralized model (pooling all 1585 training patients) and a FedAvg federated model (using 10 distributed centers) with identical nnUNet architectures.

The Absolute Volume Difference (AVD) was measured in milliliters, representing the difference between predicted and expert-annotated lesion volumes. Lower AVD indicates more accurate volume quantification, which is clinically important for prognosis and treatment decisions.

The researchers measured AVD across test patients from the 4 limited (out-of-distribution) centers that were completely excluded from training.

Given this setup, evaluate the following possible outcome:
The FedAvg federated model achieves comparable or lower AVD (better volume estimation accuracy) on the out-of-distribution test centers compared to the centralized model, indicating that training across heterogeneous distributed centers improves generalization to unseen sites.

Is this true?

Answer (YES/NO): NO